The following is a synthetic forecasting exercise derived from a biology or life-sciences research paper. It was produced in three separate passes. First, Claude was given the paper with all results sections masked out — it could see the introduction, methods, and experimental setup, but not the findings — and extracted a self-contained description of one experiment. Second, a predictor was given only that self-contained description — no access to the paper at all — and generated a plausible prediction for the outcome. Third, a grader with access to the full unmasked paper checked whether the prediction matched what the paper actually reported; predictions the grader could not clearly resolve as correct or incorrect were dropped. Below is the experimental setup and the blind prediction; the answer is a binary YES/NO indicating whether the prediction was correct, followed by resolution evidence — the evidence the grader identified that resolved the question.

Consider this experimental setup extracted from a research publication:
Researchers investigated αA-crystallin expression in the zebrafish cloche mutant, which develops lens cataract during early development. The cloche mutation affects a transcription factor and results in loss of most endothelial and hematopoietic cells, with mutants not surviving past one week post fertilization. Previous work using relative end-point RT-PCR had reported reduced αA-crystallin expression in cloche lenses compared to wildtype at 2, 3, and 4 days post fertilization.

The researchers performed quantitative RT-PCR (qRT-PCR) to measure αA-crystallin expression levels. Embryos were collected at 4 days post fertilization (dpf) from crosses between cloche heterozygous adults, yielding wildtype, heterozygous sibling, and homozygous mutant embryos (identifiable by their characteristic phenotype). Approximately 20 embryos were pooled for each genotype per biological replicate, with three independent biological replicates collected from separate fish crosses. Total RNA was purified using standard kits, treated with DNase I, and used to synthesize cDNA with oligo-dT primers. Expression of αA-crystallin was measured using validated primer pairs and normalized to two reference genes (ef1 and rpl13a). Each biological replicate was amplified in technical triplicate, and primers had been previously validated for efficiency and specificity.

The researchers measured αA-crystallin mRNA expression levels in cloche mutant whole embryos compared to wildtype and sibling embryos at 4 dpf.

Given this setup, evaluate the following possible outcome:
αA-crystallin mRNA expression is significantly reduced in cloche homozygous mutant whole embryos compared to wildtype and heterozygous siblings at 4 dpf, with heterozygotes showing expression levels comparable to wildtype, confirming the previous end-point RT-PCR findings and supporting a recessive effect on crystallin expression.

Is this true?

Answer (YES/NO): NO